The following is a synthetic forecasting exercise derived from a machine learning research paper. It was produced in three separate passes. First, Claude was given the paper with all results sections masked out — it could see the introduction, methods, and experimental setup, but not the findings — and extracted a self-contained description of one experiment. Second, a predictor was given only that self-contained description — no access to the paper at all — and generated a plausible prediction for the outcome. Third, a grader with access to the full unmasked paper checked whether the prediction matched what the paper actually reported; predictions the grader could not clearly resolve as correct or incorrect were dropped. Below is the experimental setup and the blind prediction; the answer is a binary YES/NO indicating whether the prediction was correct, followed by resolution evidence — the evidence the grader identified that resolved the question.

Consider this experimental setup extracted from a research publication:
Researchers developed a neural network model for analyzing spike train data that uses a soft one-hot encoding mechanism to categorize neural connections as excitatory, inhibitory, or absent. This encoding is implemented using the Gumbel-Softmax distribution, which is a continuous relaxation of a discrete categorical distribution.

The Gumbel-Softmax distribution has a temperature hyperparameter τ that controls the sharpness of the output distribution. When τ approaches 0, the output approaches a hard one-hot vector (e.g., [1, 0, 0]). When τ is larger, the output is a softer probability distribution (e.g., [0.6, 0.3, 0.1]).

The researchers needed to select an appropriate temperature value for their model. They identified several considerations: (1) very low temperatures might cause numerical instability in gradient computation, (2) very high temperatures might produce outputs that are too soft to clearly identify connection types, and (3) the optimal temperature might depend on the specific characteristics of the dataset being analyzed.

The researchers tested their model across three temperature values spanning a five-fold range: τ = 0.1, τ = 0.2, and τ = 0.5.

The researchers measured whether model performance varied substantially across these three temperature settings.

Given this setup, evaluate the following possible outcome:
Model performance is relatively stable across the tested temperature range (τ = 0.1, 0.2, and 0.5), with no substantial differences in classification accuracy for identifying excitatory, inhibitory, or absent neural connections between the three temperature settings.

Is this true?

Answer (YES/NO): YES